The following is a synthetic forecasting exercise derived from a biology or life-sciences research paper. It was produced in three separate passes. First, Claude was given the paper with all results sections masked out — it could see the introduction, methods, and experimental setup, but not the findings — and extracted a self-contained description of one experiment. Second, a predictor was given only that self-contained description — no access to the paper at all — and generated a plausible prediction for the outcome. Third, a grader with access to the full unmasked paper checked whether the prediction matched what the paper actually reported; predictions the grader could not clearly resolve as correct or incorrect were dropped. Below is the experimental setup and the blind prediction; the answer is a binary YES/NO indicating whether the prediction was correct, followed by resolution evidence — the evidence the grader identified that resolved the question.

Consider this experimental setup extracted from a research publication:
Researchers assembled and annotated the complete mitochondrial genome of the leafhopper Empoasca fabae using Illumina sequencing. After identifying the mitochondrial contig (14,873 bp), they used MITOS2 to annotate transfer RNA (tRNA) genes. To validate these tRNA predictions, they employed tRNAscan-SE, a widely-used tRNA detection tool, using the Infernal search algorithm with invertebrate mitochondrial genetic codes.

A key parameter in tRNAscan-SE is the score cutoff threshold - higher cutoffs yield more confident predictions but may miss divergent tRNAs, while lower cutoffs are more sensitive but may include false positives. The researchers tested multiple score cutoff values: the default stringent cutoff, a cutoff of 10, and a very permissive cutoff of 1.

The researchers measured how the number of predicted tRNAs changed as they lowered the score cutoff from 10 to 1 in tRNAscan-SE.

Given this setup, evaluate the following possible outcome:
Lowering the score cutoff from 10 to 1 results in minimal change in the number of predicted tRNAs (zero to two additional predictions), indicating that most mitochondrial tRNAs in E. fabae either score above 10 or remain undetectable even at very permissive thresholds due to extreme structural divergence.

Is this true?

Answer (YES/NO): NO